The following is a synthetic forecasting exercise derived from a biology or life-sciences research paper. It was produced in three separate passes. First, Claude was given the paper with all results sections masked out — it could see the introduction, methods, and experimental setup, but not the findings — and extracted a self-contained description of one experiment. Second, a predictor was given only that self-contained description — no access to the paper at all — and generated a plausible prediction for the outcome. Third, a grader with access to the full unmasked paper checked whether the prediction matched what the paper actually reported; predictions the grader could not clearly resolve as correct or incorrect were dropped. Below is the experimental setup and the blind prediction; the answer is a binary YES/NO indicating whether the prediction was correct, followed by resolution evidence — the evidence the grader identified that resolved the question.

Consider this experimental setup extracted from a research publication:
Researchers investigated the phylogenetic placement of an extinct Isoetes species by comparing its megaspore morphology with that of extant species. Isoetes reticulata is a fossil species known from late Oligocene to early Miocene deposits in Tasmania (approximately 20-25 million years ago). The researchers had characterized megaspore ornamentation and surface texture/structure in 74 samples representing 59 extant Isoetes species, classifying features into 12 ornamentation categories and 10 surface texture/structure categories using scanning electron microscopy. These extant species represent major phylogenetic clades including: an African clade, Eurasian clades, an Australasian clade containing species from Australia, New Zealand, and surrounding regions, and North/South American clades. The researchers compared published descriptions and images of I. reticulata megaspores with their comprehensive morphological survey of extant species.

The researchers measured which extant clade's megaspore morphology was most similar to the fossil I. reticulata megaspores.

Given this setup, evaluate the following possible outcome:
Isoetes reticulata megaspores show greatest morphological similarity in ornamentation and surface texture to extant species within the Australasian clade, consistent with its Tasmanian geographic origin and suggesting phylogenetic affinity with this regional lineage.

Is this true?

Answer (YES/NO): YES